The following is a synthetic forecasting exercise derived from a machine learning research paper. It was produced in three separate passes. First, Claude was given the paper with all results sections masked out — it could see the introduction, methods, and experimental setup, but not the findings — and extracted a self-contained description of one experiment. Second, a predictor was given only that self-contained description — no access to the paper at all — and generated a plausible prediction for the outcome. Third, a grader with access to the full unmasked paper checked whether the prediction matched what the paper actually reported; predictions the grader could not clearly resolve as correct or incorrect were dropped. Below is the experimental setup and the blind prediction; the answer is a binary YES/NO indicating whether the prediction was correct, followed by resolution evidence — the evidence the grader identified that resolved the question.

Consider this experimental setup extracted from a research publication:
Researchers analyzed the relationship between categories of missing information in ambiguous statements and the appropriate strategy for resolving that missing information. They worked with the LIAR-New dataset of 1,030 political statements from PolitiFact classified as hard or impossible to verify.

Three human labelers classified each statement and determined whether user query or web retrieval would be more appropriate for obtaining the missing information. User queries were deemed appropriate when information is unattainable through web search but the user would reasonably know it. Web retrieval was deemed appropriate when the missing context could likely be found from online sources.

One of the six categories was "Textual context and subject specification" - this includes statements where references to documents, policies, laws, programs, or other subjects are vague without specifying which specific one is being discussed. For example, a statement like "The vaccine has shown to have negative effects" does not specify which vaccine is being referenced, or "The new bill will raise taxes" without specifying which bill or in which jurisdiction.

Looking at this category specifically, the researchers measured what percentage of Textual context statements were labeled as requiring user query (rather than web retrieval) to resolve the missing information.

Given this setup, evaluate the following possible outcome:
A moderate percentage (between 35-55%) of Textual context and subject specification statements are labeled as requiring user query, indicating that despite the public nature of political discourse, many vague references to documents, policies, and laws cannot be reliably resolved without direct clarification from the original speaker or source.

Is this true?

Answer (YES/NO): YES